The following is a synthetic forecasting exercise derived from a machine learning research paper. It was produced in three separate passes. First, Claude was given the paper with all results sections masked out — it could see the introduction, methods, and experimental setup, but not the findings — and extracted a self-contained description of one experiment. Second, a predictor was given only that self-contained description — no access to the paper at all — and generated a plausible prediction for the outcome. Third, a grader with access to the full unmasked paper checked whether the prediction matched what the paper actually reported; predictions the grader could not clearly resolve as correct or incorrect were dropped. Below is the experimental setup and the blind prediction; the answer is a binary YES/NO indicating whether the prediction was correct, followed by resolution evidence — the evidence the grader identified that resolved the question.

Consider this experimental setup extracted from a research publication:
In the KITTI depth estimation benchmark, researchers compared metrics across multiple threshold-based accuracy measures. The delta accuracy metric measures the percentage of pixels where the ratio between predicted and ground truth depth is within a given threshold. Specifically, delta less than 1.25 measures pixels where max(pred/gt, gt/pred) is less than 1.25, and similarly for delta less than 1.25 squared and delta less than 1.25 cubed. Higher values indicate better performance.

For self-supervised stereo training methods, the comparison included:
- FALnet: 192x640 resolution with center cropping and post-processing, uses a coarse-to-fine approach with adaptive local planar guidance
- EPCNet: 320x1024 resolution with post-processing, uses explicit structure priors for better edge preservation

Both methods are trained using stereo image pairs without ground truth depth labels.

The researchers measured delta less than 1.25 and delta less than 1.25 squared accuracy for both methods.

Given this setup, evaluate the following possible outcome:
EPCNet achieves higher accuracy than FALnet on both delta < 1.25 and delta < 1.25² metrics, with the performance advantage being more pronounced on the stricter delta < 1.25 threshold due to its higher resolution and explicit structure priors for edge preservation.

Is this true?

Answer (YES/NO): NO